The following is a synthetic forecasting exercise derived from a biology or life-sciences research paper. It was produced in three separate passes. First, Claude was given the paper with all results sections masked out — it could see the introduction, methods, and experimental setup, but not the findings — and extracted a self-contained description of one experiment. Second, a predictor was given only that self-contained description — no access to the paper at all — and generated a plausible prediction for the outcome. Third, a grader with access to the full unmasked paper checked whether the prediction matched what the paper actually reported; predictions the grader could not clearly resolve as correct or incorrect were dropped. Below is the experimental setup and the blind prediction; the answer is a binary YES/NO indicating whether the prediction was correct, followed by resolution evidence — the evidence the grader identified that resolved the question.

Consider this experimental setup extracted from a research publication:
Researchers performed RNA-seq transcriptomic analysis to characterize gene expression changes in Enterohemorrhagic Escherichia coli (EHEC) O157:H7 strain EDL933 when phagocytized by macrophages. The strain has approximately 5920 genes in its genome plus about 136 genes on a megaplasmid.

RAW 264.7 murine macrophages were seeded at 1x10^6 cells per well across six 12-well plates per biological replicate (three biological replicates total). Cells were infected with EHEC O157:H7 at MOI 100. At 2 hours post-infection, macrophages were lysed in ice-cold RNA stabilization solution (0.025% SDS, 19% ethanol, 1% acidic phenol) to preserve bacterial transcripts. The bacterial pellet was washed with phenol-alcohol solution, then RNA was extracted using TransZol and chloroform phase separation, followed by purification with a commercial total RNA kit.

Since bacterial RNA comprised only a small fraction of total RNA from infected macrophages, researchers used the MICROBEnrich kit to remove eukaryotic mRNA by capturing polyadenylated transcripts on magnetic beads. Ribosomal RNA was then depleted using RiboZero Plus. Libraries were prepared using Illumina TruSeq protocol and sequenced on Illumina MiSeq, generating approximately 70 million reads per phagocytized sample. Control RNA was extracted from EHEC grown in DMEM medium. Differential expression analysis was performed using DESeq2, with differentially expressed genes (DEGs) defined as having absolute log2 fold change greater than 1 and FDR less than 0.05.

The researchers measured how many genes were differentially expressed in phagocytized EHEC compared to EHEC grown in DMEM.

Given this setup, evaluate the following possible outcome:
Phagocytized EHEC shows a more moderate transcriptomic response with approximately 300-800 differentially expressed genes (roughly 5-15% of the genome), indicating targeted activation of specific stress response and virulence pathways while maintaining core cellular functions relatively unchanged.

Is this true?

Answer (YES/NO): NO